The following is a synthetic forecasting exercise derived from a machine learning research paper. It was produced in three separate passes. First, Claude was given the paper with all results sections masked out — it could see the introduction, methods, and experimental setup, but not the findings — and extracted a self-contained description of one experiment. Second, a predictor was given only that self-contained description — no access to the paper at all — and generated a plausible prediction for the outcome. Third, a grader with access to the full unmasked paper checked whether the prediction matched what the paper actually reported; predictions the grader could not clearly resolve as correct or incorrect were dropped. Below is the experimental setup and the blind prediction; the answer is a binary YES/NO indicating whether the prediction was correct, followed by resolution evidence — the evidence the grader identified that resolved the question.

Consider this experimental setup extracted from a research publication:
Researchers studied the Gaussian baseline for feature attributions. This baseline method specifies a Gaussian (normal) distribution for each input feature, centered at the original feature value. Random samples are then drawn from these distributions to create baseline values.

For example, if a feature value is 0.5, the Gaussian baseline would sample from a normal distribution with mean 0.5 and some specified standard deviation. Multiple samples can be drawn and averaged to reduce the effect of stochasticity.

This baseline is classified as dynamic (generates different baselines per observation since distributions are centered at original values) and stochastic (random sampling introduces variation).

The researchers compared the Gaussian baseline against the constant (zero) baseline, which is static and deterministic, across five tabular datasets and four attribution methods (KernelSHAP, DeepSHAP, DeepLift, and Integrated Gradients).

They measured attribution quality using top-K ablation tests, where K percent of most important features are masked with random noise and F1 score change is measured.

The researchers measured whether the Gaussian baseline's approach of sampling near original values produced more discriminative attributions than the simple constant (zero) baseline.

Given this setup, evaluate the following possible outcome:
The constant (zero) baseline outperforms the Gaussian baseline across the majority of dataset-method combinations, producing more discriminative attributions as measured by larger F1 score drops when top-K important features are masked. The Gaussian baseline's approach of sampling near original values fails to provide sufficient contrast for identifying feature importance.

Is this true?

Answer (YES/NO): NO